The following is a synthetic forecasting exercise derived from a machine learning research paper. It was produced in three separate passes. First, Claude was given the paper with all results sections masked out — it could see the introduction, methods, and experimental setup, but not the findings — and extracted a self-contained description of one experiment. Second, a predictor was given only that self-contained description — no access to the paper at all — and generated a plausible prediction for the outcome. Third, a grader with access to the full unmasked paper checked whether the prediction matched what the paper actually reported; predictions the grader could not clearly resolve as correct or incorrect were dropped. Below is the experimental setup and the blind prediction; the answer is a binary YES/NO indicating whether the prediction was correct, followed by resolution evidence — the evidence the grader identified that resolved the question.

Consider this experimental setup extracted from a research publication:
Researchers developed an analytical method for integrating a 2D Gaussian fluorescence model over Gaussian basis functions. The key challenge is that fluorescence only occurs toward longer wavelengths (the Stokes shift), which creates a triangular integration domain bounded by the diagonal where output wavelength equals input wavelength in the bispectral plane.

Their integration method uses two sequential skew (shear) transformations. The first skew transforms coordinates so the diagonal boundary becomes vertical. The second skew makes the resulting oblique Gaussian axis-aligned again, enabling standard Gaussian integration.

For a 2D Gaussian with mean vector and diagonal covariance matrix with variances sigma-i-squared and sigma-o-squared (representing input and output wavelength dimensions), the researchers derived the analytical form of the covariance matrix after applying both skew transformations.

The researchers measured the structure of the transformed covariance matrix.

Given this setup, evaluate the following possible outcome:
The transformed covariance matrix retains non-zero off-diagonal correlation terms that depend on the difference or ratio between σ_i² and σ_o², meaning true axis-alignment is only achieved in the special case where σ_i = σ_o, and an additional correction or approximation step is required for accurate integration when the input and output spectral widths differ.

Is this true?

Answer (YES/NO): NO